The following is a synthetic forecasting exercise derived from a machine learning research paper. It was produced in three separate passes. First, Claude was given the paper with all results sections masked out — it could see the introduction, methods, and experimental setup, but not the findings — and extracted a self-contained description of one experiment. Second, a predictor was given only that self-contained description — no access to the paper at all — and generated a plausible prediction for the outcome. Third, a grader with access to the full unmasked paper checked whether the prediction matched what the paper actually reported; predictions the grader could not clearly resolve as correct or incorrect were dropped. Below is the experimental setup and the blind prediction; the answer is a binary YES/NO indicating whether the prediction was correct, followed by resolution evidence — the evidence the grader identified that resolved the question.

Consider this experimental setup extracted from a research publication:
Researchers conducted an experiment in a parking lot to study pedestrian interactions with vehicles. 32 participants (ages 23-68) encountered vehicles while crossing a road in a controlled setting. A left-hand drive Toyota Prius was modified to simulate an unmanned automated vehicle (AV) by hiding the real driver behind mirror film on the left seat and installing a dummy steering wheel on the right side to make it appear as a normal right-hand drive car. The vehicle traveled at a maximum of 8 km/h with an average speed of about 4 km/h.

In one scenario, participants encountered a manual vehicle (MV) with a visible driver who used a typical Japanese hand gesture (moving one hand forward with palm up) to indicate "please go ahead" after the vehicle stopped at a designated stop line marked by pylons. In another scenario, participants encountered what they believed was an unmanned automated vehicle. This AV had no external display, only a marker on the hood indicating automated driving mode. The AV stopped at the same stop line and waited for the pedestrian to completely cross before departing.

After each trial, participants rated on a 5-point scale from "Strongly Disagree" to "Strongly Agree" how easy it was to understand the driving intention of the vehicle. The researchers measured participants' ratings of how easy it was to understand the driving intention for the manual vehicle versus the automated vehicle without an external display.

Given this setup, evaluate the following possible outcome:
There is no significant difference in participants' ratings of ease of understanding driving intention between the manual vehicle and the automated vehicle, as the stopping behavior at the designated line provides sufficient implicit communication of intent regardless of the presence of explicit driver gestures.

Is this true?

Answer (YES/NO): NO